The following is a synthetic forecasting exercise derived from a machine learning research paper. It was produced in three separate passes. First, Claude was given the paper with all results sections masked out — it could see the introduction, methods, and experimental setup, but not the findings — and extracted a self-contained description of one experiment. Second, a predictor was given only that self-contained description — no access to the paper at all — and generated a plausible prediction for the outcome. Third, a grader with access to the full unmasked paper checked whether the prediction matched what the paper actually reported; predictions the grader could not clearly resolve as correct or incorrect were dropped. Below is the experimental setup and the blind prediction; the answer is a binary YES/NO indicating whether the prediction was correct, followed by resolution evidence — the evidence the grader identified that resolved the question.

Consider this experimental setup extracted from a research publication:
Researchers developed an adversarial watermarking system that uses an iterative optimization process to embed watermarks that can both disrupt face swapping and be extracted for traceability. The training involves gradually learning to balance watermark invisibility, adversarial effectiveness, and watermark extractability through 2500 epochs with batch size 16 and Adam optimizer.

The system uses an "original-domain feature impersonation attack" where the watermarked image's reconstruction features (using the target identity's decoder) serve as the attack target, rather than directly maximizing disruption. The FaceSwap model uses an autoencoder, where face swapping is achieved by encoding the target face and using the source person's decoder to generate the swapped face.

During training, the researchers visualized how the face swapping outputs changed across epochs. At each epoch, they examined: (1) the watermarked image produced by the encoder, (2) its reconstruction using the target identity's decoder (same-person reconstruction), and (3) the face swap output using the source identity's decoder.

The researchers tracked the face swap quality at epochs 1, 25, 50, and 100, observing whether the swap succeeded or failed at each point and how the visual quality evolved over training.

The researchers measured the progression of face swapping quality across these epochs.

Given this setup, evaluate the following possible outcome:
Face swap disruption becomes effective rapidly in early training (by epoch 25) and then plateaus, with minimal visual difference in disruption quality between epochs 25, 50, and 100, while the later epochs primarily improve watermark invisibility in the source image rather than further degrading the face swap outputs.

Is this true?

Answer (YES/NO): NO